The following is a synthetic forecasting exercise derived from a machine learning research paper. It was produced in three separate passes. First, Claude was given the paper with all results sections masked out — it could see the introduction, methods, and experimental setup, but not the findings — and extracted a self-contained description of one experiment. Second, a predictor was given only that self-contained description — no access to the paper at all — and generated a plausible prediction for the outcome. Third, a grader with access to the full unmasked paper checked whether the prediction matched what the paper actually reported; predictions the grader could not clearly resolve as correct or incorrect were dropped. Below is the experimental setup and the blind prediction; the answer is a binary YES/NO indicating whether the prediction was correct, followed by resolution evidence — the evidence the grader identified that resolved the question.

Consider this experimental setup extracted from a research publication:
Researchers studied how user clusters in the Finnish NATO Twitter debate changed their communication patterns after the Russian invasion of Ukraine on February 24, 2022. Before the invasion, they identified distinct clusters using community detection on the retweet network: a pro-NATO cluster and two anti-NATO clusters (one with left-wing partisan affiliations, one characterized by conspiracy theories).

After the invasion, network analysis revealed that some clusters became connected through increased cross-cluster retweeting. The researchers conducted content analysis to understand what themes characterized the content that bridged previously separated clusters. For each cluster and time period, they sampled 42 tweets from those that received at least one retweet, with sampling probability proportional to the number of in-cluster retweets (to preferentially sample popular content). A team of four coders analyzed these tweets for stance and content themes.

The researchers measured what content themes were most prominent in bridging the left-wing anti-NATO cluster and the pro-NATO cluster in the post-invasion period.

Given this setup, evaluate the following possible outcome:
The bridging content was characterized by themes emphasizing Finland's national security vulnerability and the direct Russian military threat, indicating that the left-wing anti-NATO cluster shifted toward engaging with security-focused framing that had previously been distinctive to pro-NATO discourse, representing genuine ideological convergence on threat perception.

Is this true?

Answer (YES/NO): NO